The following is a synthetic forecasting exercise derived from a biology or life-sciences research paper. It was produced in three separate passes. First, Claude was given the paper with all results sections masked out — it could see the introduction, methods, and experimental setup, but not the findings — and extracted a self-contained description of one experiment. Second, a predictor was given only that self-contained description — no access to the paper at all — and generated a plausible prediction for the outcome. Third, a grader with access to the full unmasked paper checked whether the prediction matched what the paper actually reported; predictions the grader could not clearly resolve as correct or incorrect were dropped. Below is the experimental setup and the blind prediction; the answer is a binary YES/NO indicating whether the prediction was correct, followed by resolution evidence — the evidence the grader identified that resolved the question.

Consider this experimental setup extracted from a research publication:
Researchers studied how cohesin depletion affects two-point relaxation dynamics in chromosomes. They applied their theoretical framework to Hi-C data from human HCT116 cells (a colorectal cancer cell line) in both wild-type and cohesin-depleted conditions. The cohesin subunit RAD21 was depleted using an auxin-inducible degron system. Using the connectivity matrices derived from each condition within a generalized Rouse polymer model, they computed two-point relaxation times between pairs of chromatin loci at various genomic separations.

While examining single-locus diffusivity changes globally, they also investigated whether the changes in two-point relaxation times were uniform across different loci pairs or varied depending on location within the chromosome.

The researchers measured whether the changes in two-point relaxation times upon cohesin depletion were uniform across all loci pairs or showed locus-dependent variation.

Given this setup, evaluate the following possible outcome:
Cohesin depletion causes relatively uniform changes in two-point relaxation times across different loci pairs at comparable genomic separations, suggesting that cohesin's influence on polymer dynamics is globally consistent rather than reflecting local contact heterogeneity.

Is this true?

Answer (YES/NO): NO